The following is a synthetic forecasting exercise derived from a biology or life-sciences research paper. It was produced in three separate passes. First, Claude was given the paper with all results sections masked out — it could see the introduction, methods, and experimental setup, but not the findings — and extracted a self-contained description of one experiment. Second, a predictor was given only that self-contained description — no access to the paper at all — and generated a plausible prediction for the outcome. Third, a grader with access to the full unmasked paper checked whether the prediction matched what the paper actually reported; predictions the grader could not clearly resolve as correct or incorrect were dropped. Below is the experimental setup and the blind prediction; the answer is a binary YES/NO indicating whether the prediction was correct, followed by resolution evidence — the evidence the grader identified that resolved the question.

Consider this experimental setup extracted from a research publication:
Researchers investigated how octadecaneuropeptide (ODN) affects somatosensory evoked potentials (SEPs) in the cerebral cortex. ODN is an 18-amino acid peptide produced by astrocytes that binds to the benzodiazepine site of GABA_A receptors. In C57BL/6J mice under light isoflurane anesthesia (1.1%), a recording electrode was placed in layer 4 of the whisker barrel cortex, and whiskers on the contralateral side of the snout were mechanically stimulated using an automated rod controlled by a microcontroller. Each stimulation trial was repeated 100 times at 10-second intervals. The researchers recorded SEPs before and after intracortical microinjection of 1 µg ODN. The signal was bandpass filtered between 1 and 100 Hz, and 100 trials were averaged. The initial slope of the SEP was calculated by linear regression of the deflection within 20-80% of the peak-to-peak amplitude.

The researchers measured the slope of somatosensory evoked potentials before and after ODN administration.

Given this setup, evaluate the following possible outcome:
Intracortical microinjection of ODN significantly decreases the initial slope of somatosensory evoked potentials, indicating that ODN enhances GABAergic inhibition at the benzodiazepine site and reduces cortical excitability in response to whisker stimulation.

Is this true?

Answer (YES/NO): NO